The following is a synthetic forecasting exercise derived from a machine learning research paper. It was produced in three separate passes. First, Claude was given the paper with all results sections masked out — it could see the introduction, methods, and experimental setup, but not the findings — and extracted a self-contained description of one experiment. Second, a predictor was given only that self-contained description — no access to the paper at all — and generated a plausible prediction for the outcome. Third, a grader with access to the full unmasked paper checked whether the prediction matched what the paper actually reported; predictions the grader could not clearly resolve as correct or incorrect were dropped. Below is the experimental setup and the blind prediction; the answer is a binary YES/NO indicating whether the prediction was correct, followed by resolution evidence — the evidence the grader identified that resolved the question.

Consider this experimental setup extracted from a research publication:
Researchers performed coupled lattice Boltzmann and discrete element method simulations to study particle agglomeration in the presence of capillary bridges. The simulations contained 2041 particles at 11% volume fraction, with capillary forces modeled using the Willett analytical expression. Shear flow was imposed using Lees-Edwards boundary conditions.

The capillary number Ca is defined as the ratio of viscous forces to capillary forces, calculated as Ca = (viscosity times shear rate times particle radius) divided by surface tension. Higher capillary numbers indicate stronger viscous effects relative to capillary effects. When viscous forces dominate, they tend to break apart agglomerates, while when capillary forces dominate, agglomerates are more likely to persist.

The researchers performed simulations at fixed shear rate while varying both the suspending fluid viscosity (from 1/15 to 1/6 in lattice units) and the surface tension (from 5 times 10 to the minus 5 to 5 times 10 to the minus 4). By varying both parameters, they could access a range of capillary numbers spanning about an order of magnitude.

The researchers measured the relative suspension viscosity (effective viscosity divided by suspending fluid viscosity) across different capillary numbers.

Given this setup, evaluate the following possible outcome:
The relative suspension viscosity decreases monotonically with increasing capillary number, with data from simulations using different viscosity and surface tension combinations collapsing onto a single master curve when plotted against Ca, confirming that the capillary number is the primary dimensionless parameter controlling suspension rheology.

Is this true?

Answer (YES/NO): NO